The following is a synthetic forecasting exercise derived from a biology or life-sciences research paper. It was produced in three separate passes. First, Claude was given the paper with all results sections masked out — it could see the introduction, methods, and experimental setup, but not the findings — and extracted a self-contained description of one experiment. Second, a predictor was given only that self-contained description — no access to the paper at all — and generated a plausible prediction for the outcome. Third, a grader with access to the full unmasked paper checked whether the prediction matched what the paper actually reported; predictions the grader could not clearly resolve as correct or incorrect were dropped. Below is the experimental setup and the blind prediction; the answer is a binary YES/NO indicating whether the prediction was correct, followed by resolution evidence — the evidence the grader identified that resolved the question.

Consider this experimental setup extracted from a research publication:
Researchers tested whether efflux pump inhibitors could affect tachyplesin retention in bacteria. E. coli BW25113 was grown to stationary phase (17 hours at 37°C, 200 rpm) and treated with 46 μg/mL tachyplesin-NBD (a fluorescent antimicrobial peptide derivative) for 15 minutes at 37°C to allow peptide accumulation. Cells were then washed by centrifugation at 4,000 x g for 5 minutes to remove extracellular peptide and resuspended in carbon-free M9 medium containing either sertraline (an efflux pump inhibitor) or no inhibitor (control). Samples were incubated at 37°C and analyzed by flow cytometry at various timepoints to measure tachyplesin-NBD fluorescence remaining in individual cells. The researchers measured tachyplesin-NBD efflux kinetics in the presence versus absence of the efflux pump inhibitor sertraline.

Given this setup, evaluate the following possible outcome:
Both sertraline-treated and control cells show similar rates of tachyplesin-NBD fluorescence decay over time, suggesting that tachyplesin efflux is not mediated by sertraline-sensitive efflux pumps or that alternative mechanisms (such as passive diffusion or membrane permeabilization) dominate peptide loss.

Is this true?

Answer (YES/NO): NO